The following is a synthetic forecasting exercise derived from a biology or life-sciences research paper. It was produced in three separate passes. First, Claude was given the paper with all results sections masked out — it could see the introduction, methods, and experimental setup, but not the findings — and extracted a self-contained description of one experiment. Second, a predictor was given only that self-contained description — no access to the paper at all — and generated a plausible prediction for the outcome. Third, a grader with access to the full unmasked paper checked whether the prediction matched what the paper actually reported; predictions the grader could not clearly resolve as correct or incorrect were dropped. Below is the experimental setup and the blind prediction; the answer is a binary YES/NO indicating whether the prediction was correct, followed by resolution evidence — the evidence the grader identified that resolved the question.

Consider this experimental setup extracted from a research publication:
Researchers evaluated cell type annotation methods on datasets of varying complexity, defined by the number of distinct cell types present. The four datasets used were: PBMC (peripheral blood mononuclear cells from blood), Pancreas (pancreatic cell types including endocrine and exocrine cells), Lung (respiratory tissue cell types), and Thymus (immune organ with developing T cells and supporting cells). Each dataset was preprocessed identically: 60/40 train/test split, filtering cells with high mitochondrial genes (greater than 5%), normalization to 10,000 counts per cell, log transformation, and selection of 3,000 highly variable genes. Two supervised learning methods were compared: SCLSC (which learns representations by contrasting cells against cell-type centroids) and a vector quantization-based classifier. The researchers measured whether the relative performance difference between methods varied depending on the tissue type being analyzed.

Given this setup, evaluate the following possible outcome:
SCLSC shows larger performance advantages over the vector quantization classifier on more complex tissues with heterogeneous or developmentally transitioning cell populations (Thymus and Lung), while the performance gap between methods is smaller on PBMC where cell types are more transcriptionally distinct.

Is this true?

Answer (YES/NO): NO